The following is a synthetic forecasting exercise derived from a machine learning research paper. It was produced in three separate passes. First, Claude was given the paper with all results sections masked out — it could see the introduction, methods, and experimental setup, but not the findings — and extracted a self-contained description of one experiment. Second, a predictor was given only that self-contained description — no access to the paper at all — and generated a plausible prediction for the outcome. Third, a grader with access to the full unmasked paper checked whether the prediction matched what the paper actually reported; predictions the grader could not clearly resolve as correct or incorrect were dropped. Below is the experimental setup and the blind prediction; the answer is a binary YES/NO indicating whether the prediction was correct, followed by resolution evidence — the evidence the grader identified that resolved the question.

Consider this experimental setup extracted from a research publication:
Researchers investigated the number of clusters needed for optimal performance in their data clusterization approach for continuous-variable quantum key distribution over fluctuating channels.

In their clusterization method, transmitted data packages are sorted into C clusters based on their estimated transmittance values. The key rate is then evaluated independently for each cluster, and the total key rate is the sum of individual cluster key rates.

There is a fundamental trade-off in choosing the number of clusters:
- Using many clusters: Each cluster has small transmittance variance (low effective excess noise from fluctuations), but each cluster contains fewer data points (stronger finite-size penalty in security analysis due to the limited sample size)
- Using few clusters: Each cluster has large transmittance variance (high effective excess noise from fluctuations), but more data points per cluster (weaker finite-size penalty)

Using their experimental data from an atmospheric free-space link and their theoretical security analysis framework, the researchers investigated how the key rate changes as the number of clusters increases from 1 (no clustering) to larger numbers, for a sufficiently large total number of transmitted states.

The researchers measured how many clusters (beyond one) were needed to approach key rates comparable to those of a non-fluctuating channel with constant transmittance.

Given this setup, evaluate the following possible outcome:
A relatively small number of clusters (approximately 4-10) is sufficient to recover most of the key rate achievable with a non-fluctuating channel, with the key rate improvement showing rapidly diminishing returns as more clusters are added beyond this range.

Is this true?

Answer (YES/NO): NO